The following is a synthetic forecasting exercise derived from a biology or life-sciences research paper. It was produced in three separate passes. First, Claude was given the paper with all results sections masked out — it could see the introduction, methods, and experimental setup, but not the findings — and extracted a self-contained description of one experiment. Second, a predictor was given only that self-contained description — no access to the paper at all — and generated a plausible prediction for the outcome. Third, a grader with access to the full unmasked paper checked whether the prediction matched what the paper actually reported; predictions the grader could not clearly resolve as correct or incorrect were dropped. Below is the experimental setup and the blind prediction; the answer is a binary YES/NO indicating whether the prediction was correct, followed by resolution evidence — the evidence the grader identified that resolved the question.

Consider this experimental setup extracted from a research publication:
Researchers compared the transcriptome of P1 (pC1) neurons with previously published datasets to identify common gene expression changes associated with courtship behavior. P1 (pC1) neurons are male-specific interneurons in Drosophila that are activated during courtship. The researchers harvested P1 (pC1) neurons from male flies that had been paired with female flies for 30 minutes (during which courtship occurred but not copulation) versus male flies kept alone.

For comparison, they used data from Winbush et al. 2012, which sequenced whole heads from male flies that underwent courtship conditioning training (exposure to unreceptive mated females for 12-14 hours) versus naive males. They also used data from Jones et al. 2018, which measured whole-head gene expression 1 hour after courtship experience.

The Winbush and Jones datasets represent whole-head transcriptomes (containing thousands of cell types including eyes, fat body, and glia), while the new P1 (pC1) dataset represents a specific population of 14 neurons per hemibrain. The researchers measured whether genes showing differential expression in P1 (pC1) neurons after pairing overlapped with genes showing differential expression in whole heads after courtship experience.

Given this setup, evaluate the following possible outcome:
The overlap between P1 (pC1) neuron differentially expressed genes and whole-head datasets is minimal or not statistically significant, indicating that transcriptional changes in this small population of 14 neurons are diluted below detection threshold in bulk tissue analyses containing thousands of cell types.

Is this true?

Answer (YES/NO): NO